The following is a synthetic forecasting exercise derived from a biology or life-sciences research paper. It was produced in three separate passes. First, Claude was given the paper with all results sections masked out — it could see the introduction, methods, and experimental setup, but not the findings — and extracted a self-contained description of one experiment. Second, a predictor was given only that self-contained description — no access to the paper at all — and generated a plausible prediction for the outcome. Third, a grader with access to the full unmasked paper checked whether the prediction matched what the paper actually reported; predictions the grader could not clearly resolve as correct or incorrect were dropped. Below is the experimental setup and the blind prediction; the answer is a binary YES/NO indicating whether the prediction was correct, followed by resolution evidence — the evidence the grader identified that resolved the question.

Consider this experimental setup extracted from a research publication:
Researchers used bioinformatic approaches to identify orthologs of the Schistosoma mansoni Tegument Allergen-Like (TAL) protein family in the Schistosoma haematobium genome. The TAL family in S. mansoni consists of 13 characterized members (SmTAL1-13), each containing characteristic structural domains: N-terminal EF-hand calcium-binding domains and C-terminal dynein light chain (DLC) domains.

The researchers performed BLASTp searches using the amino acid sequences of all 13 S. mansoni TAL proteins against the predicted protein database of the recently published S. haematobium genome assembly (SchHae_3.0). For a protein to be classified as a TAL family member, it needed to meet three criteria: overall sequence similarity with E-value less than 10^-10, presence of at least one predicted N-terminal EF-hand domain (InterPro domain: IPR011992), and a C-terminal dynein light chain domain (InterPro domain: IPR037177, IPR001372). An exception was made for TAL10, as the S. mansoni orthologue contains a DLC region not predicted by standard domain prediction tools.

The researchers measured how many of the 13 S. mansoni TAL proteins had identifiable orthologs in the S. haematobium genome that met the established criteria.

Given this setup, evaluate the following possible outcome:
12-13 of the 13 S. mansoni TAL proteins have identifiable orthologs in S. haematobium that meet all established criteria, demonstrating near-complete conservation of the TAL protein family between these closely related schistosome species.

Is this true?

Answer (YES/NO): YES